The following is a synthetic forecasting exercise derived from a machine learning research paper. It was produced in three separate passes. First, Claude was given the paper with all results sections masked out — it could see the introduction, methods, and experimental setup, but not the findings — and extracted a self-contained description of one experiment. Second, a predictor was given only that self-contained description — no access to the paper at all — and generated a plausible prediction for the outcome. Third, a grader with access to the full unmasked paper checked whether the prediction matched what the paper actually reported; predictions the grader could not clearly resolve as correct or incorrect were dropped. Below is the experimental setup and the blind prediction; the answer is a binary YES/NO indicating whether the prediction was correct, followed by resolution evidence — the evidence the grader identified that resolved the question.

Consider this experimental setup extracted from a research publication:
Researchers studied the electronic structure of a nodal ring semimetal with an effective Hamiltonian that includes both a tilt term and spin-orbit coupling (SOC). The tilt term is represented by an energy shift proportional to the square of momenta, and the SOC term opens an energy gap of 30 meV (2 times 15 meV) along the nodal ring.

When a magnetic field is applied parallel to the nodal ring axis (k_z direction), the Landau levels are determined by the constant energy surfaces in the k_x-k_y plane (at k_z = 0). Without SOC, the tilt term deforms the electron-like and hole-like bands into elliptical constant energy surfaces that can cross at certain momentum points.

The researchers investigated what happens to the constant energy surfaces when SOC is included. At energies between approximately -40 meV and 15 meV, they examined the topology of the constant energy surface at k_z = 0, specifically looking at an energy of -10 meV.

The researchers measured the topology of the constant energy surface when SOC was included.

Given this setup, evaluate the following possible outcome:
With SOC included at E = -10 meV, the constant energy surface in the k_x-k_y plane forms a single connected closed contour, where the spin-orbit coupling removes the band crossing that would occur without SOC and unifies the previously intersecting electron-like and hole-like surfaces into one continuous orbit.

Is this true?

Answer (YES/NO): NO